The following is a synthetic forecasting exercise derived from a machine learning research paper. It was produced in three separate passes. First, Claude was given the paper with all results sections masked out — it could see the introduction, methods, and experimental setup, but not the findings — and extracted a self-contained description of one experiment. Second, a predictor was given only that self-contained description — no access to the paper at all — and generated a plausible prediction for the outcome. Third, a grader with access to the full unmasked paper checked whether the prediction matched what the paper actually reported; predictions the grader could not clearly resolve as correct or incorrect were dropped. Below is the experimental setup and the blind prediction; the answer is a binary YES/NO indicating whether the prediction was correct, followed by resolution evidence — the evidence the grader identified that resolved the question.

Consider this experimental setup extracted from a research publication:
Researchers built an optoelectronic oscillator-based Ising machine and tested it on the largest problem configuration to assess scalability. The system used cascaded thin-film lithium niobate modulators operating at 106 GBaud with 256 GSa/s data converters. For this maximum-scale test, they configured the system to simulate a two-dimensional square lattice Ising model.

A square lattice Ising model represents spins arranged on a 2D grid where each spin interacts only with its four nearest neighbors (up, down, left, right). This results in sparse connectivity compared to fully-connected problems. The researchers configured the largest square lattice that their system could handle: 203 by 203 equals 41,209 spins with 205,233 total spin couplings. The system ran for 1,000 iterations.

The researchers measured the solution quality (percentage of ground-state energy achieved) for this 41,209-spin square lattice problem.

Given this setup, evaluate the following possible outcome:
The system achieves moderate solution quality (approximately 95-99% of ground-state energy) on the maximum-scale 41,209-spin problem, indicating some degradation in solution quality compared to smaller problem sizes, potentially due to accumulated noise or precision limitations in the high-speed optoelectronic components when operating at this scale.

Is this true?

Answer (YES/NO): YES